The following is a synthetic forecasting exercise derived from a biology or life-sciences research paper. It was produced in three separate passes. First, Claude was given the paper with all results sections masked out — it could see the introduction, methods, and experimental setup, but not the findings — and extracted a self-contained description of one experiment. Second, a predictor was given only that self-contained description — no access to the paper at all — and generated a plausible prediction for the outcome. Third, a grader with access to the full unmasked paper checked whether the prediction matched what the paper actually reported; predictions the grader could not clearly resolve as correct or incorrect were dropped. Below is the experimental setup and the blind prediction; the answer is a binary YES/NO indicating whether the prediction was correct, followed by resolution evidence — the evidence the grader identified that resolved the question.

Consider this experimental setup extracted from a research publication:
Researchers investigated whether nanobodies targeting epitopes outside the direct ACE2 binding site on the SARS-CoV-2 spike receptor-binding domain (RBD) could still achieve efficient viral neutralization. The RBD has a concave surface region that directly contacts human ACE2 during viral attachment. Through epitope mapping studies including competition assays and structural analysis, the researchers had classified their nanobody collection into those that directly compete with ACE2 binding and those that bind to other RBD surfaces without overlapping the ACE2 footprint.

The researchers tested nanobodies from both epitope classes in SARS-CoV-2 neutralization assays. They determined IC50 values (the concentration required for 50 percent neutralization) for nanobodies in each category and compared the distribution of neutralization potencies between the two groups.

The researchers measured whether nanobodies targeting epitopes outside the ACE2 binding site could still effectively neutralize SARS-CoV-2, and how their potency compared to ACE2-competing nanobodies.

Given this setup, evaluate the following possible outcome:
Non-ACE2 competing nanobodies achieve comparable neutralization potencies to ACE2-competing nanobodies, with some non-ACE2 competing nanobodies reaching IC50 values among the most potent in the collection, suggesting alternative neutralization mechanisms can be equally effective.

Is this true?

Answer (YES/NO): NO